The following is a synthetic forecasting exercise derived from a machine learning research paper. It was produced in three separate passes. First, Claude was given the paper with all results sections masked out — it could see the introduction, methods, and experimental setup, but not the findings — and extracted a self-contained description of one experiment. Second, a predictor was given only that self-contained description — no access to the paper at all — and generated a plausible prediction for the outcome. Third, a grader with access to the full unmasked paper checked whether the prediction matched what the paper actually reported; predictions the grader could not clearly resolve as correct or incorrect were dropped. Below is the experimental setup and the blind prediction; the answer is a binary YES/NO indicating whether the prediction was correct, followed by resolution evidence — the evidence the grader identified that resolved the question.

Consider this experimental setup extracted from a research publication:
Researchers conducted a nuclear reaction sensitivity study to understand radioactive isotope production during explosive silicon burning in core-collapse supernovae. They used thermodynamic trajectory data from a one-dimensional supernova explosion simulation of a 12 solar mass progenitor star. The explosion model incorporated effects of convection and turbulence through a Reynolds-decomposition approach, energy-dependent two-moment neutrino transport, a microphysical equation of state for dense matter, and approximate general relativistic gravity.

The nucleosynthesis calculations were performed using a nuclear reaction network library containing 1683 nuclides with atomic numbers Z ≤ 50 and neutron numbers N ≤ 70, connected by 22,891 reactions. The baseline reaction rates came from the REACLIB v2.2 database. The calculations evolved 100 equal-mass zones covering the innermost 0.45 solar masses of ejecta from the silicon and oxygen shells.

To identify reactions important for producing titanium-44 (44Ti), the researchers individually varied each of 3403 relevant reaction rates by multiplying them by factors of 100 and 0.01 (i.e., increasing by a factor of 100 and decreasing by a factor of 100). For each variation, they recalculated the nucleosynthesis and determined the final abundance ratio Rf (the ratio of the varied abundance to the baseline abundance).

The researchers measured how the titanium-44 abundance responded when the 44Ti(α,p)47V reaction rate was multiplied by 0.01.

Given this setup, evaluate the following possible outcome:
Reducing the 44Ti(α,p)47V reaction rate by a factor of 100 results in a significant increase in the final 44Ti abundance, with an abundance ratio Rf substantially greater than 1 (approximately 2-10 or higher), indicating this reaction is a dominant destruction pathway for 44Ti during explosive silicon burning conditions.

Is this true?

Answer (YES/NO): YES